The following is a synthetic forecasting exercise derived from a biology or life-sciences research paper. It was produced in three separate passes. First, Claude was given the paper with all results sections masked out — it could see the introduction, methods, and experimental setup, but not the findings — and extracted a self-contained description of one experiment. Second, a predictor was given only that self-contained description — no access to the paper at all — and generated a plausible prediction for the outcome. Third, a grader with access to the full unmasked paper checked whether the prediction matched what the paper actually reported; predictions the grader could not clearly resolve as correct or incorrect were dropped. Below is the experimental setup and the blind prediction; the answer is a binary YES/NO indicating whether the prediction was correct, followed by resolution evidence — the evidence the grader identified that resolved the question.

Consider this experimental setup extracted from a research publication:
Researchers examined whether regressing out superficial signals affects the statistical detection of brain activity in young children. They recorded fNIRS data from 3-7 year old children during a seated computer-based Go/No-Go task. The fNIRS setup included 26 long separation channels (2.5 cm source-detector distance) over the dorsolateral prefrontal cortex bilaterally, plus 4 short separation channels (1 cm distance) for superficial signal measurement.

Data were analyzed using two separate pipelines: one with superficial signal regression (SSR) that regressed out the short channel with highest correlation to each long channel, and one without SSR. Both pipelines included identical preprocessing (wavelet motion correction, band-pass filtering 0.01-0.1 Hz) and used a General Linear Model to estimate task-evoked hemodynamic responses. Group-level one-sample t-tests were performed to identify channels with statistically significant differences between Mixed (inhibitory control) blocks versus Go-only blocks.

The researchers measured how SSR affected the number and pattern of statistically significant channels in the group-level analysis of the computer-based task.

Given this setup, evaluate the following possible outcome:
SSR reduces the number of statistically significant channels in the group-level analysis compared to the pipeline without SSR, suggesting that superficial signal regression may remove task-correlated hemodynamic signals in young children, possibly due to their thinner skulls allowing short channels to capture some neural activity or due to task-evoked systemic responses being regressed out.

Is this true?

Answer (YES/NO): YES